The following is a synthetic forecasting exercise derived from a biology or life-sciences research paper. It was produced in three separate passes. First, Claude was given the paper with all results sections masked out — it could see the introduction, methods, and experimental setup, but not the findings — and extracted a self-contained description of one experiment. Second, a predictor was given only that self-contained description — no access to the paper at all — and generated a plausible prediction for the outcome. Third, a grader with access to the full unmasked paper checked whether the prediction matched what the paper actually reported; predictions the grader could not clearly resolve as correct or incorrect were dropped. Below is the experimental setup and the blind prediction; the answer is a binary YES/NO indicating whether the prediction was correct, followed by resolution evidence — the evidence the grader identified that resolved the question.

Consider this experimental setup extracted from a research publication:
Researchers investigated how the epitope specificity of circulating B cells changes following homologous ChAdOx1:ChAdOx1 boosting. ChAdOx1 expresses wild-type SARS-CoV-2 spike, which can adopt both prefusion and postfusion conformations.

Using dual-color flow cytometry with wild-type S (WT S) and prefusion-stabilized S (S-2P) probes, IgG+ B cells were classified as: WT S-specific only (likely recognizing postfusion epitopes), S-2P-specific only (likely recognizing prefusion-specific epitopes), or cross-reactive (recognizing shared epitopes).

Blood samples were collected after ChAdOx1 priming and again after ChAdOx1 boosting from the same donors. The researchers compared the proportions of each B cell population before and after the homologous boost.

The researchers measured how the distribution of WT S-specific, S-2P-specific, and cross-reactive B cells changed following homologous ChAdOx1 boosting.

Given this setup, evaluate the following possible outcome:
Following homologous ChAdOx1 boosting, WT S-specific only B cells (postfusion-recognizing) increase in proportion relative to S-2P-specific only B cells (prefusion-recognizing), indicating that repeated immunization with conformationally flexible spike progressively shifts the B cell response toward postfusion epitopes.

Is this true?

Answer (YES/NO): NO